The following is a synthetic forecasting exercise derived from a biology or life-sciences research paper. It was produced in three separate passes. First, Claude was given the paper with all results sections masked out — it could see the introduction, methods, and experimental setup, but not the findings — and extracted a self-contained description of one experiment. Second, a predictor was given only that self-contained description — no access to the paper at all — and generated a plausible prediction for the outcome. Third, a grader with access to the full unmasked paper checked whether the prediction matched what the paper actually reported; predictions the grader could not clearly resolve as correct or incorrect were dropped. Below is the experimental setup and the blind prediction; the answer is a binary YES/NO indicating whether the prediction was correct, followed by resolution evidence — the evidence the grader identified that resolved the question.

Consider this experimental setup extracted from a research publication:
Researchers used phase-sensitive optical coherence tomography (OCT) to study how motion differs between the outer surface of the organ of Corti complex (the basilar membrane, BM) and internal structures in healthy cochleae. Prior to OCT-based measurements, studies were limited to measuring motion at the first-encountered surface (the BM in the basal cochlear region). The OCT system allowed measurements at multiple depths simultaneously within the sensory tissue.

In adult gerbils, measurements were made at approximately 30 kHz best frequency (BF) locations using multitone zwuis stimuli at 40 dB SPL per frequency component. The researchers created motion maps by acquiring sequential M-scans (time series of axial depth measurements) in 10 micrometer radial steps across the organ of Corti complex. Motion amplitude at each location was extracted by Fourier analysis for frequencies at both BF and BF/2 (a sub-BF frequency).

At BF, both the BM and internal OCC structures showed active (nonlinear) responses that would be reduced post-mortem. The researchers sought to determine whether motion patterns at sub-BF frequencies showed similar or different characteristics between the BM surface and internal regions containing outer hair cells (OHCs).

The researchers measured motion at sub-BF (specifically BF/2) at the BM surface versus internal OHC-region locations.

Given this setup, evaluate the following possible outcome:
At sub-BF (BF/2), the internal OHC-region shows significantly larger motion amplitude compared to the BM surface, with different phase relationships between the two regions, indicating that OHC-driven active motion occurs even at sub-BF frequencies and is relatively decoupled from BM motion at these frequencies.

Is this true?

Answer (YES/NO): YES